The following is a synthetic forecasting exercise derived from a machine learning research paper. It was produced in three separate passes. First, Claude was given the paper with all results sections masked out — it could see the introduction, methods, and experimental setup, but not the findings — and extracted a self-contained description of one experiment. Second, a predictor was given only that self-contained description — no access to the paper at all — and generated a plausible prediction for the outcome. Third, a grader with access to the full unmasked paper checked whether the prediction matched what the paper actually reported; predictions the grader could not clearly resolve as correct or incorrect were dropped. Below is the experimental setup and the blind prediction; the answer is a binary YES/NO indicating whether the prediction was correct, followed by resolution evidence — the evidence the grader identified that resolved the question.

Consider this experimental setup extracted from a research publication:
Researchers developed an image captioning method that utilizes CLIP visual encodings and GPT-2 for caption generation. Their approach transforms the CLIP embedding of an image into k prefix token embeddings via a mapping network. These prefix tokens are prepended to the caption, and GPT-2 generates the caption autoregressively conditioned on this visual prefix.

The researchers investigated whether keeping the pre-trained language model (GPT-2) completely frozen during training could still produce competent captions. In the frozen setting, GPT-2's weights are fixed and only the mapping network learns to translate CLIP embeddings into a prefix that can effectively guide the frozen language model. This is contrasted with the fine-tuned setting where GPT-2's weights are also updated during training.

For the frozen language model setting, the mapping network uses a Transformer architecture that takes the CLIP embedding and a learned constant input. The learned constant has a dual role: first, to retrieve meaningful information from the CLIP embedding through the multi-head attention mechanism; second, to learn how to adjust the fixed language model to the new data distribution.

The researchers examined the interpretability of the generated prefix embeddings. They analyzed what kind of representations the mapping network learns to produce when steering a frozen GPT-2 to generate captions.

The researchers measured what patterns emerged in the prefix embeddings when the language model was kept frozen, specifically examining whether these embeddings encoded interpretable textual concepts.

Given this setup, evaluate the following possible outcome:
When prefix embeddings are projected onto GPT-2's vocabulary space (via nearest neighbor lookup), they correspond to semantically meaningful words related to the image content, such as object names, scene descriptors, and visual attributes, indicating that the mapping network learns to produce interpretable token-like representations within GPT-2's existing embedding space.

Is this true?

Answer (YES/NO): NO